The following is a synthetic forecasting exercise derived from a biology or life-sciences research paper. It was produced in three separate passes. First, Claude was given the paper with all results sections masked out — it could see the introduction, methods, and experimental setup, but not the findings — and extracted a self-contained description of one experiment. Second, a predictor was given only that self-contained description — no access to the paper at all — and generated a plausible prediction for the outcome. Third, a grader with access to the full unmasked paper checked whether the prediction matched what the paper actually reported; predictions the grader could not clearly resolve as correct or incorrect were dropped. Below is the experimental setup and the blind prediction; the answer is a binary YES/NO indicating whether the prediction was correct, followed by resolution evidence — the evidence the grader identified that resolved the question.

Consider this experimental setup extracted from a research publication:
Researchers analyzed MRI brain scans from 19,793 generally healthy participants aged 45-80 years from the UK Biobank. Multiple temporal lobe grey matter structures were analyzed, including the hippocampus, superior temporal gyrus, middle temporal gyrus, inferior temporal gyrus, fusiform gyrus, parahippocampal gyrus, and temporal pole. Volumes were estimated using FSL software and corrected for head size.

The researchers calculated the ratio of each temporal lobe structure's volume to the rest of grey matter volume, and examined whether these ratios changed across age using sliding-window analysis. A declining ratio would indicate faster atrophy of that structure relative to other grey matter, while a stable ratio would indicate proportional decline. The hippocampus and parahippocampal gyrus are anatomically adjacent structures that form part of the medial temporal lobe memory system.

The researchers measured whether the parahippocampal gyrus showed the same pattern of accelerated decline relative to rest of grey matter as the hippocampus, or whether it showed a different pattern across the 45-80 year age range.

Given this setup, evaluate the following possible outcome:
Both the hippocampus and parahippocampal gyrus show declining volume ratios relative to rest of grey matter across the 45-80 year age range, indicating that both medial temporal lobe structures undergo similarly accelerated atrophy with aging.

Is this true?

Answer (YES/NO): NO